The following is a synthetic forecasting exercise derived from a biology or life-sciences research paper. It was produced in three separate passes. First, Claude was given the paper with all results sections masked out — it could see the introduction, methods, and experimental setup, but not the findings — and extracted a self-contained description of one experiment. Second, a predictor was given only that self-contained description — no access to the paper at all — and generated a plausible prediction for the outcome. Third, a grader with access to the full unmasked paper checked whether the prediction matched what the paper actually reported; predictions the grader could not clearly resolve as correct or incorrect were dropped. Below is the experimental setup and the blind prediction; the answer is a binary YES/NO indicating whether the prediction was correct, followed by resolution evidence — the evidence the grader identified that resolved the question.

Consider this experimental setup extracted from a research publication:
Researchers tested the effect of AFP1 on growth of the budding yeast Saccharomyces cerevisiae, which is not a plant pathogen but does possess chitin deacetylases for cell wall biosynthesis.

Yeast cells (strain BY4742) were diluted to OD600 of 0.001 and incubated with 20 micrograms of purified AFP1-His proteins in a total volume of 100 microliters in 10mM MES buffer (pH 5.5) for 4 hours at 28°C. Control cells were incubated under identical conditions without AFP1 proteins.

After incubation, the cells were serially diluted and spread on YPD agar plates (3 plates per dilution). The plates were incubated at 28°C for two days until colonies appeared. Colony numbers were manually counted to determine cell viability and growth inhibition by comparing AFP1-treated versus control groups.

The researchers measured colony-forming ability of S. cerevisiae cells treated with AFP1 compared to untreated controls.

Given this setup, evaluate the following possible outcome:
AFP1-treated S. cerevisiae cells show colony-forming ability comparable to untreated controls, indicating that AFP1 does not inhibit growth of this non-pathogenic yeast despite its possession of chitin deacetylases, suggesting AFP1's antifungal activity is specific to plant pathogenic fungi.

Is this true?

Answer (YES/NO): NO